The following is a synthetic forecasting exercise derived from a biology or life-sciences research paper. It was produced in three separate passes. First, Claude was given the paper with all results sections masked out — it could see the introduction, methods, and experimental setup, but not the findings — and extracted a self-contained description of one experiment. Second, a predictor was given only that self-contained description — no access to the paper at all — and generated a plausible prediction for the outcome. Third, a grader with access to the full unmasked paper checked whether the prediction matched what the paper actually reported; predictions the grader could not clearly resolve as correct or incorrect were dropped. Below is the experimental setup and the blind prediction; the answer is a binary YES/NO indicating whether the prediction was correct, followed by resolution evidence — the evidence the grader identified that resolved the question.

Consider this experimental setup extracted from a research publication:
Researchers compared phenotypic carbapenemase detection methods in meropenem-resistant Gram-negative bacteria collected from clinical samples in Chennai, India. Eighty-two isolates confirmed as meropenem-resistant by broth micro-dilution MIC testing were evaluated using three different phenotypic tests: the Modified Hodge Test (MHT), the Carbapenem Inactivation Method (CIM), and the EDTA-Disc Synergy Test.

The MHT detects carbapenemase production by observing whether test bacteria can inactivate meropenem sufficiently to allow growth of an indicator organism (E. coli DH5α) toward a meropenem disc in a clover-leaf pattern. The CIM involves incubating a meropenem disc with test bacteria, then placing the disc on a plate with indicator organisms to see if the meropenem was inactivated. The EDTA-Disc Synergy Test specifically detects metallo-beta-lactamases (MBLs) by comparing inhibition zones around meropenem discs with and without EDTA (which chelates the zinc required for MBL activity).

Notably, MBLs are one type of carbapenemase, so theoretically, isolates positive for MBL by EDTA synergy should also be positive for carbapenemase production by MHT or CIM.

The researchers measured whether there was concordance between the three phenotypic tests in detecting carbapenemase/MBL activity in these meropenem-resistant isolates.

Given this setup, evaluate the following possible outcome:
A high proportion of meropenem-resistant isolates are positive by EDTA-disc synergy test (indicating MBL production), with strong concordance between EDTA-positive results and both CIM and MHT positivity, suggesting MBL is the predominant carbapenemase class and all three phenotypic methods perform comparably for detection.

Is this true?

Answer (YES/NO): NO